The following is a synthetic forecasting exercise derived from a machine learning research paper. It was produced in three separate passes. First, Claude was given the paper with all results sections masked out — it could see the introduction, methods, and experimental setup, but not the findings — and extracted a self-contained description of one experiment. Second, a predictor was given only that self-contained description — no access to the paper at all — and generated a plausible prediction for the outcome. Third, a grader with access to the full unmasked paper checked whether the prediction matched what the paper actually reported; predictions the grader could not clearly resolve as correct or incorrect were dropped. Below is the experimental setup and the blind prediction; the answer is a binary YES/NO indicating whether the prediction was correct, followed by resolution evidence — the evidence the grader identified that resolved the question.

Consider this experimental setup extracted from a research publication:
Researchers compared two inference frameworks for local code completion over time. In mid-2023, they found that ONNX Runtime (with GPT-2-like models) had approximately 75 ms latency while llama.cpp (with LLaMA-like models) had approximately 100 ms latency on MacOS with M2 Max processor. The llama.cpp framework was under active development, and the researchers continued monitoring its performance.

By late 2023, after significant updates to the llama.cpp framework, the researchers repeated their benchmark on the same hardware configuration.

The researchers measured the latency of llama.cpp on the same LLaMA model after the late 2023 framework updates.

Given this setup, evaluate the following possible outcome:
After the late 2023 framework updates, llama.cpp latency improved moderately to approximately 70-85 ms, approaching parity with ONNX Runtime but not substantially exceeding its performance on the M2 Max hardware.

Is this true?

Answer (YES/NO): NO